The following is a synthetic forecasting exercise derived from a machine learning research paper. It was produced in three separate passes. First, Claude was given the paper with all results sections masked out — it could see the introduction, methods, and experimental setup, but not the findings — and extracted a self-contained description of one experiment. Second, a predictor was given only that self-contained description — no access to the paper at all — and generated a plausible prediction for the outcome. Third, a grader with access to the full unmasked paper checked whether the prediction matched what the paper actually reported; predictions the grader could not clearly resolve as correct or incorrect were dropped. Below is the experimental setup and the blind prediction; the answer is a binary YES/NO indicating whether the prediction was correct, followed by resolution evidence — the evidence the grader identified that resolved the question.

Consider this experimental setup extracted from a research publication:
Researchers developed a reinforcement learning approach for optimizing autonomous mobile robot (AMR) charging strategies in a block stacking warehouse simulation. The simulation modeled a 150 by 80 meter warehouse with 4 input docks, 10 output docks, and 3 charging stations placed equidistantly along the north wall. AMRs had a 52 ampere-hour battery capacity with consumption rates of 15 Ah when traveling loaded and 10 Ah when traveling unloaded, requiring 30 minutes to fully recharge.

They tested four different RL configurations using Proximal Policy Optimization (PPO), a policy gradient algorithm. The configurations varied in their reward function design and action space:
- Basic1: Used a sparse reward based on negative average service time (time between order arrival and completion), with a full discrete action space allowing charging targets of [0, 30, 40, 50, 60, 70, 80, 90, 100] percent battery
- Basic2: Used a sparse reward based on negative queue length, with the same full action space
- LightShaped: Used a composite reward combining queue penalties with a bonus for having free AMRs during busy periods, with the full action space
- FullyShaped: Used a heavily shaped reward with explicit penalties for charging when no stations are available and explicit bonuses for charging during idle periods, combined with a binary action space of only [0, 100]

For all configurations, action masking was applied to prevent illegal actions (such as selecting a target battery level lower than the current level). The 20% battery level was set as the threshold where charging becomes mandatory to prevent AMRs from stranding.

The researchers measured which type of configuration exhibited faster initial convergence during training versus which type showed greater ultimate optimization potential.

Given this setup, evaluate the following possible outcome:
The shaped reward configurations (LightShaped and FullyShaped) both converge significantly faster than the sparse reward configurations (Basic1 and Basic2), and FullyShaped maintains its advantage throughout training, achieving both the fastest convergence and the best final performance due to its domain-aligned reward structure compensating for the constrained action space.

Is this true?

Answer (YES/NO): NO